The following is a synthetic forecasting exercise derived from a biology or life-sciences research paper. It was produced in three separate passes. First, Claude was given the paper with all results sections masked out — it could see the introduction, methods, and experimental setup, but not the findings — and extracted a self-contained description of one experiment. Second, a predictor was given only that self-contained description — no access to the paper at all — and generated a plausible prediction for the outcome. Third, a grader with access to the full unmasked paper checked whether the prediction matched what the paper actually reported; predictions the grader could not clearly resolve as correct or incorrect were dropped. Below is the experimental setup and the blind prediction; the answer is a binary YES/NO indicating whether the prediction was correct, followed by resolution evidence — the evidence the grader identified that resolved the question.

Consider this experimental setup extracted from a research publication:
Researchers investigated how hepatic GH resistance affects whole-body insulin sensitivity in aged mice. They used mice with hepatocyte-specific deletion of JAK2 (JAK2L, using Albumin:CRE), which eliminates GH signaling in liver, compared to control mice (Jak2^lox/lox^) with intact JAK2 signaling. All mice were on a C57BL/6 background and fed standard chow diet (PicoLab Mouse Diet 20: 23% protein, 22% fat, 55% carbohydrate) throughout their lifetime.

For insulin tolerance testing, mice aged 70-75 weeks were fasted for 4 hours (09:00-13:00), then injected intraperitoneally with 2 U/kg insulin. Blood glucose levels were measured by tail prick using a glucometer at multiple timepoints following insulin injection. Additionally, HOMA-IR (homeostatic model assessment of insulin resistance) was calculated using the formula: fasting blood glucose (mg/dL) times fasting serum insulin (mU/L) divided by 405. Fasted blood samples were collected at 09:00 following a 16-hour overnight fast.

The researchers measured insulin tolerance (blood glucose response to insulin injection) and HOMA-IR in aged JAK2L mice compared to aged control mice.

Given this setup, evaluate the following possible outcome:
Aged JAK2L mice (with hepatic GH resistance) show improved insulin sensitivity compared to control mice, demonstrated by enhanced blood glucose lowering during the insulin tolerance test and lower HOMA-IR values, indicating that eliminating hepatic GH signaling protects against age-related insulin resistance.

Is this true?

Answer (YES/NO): NO